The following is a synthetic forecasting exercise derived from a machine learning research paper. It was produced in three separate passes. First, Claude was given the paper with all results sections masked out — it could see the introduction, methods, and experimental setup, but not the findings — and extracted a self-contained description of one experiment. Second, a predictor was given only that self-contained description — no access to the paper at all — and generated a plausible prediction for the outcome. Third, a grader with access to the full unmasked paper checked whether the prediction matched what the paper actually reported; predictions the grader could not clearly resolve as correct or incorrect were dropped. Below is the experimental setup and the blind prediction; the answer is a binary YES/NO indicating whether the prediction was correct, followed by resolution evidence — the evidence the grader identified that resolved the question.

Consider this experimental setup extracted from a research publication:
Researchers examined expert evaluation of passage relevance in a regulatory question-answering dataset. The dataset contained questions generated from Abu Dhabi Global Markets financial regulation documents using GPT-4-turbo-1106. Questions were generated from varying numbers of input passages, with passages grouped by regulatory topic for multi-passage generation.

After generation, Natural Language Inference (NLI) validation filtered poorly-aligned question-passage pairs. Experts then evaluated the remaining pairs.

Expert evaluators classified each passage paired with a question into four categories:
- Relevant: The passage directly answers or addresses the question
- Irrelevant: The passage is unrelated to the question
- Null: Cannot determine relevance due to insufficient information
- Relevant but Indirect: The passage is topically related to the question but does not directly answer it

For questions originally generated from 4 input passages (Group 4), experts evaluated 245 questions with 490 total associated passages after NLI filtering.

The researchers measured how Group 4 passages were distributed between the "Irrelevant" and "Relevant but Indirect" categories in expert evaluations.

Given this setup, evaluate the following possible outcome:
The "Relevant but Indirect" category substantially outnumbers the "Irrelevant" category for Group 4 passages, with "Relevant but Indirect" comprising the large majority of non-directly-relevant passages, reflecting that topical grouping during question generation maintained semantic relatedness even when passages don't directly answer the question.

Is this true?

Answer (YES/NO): NO